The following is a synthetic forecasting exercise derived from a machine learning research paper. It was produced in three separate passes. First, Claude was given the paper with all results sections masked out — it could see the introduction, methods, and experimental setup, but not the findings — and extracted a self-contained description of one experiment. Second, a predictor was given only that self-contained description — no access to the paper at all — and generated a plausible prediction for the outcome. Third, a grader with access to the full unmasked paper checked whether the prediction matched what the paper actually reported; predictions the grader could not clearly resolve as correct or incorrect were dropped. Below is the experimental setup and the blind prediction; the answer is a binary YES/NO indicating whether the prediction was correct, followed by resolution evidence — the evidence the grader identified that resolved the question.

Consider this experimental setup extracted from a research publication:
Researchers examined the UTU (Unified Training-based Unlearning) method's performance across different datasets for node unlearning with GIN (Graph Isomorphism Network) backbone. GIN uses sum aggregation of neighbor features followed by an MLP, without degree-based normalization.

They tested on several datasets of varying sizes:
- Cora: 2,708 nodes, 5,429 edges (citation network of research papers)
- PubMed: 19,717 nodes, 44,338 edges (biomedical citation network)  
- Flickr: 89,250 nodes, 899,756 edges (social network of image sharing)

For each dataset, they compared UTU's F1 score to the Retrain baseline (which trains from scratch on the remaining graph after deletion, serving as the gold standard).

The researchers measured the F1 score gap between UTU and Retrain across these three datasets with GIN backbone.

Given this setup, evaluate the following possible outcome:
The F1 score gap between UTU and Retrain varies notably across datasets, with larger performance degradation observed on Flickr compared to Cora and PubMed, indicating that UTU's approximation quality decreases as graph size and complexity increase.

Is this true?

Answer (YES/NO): YES